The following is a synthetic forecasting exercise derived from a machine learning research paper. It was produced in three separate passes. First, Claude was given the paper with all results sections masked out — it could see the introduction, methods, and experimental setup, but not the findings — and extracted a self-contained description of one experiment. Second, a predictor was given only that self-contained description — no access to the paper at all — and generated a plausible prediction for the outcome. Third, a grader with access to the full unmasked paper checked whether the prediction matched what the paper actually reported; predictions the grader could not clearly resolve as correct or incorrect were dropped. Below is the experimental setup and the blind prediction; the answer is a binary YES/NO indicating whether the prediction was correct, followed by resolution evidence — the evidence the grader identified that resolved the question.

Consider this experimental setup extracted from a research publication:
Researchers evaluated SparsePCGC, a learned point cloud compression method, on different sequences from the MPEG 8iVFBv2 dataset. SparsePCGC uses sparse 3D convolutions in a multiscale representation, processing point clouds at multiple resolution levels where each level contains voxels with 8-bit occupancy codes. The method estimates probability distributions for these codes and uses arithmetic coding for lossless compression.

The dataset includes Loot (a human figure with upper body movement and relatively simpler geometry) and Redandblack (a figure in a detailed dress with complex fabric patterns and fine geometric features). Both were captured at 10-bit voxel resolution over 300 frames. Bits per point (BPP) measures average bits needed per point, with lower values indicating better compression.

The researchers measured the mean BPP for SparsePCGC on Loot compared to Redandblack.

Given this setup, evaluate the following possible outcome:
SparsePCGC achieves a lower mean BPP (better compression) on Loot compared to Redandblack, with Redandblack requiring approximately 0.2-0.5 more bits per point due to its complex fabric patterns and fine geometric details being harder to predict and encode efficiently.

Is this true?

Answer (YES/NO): NO